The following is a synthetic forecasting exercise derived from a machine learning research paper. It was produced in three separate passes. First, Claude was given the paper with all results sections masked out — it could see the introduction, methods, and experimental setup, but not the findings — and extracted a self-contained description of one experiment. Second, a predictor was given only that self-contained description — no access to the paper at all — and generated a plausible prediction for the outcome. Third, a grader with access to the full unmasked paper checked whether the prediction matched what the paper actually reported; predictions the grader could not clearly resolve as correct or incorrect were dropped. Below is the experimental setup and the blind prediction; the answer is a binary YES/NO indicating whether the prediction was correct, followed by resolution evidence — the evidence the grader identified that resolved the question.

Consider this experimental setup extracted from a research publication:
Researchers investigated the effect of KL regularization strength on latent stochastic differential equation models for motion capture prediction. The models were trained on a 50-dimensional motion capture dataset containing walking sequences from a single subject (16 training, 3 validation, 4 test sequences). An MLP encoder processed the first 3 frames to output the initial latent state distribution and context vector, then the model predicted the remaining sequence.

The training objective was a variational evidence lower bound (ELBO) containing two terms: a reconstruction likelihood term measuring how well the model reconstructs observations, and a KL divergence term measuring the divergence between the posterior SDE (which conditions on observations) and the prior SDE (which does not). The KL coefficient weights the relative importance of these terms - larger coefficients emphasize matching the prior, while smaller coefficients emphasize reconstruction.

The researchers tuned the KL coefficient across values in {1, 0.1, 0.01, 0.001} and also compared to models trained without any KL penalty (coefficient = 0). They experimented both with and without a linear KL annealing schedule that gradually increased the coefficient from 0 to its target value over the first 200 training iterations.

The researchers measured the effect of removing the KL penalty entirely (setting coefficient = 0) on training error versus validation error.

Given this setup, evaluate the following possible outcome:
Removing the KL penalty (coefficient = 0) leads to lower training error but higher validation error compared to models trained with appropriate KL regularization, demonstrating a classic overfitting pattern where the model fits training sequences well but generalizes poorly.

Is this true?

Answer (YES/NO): YES